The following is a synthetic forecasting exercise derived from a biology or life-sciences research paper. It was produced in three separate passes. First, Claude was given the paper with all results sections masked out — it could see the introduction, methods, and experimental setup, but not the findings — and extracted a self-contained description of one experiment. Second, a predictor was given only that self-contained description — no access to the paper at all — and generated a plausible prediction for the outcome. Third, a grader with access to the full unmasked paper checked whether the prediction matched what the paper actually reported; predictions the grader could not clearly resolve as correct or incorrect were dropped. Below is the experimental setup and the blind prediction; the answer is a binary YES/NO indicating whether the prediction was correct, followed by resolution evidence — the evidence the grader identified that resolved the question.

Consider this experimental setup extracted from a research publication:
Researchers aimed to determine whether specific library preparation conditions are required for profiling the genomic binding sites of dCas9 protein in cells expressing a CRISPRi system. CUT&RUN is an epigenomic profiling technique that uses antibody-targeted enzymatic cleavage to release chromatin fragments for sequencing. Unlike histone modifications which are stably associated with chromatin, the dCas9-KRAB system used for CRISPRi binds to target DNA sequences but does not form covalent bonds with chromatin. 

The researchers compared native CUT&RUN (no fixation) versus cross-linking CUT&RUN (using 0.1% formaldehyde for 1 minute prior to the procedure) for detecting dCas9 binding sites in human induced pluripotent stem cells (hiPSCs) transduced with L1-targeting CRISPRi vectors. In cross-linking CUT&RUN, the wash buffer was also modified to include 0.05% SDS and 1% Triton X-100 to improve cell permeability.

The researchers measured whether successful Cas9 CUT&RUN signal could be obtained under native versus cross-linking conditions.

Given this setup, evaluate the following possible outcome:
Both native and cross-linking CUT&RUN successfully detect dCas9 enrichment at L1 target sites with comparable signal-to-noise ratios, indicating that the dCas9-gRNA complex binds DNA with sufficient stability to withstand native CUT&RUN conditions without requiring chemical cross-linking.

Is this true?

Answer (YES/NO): NO